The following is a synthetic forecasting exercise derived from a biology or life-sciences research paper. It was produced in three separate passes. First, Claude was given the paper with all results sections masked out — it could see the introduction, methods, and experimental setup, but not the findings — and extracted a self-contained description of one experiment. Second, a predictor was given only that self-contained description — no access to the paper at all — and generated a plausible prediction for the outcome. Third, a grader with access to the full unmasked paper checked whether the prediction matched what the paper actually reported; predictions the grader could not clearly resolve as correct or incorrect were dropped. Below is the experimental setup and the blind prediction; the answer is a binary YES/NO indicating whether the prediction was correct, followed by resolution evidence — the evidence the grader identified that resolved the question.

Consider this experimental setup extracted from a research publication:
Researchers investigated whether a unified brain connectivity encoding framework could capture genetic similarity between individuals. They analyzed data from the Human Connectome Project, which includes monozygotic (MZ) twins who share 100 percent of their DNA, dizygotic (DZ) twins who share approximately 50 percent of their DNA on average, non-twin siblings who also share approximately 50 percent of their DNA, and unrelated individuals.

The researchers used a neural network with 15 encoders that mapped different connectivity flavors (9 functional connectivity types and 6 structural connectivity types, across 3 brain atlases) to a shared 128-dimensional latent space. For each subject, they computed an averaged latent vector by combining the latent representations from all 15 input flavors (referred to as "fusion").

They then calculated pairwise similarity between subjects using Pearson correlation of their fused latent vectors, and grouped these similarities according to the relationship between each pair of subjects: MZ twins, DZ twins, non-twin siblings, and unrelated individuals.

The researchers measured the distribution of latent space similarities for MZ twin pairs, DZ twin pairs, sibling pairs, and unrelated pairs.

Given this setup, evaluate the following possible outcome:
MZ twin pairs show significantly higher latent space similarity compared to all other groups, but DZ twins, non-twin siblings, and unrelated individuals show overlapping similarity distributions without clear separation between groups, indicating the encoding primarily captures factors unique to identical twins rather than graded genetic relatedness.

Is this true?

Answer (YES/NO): NO